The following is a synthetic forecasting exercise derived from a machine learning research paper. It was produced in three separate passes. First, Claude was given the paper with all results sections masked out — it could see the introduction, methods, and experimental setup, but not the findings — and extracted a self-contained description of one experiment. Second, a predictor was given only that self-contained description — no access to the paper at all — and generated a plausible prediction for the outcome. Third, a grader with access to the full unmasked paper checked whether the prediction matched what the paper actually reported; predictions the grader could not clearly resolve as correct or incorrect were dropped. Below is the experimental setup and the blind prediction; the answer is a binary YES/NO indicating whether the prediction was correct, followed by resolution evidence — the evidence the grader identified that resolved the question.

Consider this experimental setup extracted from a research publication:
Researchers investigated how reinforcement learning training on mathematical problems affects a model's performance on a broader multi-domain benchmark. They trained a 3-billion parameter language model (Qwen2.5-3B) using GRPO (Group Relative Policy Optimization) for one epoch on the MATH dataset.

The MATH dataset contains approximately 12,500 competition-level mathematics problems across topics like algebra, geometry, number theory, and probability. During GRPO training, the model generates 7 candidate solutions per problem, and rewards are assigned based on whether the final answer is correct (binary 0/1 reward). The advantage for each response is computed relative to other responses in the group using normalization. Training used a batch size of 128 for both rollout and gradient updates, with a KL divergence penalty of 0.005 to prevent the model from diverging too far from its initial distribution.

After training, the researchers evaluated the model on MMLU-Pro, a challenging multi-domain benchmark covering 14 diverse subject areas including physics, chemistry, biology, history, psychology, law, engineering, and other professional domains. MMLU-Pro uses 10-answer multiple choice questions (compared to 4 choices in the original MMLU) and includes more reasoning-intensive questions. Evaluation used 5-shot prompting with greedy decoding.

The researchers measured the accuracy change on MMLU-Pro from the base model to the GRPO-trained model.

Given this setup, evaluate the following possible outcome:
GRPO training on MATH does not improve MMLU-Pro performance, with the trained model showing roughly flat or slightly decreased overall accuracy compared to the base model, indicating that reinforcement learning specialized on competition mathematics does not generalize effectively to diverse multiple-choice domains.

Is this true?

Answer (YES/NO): NO